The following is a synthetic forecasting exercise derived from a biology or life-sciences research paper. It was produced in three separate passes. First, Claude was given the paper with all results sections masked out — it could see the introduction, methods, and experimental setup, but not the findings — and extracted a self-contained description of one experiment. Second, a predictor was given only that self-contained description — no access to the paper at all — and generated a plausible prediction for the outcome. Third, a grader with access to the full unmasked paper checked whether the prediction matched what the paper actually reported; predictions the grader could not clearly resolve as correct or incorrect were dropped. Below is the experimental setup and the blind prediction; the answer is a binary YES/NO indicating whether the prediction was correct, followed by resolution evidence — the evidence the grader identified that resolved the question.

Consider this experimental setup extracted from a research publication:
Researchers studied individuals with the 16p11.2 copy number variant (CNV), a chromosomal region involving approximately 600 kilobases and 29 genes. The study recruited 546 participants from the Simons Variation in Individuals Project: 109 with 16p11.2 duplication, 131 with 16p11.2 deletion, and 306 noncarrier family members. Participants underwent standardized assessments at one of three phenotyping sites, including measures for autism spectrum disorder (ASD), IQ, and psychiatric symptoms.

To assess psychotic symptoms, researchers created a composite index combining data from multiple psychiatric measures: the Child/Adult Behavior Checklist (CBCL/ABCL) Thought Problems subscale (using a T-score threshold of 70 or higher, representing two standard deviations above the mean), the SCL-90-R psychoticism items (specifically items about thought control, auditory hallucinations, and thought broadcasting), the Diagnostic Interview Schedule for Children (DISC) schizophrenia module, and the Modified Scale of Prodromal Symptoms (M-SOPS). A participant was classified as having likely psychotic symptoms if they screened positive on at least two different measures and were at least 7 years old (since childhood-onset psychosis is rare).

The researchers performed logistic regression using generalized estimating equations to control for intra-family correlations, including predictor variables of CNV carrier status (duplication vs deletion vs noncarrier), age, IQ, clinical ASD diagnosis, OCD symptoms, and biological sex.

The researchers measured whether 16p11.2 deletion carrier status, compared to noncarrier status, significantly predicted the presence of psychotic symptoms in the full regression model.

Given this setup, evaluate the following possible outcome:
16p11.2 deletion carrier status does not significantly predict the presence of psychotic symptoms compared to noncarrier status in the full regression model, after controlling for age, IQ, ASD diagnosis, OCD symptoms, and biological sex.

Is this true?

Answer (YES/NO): YES